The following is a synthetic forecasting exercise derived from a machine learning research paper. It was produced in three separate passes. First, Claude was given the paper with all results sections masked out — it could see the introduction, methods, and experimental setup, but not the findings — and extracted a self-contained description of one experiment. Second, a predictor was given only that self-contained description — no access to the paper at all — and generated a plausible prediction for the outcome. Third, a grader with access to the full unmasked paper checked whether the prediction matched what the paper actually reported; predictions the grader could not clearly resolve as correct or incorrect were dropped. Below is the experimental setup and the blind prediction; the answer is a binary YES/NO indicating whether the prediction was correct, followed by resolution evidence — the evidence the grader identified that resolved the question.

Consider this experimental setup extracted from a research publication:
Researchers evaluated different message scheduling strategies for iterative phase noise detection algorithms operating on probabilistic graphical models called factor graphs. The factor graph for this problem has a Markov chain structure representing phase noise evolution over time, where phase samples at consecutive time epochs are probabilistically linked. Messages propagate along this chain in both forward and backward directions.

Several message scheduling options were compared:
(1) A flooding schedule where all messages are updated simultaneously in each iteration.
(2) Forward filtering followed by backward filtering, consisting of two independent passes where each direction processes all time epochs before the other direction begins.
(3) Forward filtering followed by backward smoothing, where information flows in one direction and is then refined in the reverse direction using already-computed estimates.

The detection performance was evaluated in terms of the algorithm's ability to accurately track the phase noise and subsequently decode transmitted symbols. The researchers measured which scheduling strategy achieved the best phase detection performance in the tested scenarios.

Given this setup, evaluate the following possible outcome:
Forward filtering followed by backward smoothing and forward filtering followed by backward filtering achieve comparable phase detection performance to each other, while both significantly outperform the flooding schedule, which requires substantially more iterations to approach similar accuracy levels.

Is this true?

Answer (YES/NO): NO